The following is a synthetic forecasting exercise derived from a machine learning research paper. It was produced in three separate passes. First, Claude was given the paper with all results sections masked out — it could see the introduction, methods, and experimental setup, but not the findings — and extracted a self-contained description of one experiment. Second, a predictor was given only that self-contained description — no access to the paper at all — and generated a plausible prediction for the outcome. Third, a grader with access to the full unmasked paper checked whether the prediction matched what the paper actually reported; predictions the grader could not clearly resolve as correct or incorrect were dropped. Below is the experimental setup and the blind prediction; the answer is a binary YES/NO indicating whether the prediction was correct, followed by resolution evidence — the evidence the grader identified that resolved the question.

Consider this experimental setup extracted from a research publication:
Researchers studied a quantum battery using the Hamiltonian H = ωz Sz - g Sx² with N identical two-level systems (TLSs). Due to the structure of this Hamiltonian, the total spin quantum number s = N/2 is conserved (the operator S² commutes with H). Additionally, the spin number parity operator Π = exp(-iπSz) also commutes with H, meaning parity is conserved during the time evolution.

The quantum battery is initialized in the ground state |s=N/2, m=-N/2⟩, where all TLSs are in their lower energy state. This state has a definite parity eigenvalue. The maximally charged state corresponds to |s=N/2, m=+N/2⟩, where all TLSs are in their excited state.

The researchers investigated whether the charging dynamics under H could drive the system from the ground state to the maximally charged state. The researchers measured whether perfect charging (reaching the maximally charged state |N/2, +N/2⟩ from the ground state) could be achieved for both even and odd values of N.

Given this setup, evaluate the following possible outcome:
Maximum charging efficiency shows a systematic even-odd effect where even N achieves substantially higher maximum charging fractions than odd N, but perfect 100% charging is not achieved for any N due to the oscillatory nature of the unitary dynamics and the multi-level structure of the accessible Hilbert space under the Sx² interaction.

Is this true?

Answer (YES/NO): NO